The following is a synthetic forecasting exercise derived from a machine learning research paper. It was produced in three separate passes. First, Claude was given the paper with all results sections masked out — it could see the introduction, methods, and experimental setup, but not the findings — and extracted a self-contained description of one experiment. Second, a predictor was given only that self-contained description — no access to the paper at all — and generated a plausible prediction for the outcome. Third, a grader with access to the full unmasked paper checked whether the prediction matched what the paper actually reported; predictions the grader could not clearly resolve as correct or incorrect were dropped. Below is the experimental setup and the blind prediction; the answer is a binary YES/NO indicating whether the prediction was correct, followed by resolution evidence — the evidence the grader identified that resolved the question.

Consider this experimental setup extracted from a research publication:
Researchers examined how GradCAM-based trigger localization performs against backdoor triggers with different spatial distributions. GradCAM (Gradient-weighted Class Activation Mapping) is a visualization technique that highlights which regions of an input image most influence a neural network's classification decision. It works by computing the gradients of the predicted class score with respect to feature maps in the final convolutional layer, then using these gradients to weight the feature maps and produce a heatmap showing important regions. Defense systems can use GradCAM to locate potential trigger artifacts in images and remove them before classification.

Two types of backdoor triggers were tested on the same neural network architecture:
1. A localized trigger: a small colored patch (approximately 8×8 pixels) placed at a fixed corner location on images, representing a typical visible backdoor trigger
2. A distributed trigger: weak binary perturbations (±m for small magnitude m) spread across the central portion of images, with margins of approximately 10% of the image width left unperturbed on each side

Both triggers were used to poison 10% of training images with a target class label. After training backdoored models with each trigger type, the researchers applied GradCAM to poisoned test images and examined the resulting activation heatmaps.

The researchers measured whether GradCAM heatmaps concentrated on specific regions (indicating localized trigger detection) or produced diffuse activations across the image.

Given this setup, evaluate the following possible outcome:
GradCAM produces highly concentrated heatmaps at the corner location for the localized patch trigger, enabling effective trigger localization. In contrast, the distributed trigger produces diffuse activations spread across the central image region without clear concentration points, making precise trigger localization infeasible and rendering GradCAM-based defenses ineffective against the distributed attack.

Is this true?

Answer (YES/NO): NO